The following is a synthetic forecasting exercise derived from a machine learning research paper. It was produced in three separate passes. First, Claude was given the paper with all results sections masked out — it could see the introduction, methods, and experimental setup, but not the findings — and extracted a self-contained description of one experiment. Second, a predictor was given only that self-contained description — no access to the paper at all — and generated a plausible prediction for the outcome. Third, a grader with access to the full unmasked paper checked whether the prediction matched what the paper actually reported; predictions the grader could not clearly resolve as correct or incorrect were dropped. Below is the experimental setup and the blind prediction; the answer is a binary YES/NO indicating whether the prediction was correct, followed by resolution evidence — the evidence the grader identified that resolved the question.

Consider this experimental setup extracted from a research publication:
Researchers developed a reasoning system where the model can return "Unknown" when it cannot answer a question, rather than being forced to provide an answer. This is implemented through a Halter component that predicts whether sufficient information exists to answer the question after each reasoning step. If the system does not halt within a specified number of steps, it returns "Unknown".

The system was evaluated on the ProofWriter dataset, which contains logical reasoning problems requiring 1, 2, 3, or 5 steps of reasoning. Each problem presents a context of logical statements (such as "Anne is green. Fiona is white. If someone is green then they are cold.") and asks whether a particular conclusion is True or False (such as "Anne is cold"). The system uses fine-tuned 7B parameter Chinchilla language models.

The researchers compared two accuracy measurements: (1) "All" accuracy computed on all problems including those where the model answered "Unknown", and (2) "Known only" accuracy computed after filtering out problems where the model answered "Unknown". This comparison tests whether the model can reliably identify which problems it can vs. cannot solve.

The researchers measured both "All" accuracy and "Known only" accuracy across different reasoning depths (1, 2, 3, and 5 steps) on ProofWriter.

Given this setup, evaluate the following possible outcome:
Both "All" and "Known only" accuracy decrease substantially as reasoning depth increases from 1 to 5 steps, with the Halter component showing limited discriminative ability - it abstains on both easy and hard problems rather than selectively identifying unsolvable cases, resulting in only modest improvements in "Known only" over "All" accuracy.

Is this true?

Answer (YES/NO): NO